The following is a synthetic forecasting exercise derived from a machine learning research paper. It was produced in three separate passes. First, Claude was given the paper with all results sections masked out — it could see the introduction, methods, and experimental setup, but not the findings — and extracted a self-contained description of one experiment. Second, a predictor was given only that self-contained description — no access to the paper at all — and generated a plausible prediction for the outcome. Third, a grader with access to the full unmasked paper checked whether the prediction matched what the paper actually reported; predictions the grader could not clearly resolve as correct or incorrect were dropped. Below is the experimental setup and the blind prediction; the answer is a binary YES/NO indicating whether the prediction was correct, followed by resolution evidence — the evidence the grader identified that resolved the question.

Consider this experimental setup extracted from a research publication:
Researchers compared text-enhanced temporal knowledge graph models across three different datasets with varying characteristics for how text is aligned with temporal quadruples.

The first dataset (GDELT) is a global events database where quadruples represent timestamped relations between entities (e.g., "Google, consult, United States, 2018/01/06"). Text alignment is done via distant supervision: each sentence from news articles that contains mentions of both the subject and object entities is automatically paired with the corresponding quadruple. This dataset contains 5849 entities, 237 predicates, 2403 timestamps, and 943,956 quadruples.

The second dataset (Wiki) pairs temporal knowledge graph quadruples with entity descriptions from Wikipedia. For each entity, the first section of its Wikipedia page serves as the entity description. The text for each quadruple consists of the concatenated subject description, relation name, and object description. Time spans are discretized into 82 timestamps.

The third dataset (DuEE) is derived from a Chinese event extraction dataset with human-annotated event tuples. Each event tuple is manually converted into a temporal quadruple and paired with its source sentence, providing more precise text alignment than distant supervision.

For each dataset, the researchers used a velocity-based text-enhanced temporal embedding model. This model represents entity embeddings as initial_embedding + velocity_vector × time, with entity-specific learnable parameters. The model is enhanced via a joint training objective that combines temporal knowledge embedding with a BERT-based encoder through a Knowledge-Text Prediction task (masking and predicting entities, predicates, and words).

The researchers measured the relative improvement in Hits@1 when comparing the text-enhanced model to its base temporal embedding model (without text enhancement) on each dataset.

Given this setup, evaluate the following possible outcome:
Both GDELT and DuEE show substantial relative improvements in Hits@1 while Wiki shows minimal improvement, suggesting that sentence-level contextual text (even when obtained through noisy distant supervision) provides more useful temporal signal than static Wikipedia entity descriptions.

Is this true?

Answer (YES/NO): NO